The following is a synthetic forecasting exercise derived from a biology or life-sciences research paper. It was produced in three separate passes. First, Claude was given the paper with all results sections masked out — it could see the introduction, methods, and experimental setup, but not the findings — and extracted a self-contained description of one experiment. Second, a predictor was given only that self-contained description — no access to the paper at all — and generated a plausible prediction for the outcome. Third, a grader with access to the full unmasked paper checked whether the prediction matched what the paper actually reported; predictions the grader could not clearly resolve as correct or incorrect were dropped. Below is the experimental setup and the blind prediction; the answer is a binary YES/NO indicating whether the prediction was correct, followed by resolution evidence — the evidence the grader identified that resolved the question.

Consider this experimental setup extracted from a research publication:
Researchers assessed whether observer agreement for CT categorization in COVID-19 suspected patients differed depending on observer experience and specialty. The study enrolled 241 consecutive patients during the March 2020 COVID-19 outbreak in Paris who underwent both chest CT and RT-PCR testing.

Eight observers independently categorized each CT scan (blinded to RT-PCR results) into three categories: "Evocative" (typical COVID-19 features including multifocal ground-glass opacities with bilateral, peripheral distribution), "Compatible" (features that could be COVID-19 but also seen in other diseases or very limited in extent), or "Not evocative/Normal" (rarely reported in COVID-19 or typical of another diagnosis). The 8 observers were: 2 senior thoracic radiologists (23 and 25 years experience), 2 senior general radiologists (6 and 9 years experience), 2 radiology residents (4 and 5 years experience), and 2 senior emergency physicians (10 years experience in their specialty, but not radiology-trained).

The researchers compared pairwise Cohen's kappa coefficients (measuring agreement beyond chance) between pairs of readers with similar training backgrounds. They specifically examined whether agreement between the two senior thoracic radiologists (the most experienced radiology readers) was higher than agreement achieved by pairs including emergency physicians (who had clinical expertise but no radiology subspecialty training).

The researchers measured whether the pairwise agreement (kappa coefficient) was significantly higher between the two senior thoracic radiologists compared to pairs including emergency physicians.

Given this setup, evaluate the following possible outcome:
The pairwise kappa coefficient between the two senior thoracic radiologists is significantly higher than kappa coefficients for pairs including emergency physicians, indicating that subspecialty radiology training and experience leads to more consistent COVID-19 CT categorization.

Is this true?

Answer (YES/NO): NO